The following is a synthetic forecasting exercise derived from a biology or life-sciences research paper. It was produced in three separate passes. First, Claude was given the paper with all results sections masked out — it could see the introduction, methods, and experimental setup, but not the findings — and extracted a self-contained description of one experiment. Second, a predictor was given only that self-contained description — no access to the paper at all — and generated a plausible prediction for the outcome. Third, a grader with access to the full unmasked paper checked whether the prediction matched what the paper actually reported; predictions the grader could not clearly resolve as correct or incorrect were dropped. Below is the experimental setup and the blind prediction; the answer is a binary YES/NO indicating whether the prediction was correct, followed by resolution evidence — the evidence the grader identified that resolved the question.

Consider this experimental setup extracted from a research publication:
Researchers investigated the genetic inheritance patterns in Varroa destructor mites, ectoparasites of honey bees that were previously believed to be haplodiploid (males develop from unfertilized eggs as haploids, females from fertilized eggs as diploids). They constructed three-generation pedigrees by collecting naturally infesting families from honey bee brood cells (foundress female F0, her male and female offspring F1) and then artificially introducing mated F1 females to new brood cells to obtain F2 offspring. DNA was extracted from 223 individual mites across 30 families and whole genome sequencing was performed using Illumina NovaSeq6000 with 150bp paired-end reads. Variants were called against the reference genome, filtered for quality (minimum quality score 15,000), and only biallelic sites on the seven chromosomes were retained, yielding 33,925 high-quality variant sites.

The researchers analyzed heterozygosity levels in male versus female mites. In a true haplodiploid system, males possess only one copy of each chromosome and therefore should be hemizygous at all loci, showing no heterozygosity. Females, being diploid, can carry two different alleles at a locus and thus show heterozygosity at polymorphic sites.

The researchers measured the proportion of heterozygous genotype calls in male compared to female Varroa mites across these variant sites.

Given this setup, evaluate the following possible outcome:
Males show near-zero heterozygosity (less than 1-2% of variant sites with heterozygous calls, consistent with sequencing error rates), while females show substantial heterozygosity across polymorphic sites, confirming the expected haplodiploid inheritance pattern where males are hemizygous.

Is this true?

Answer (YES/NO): NO